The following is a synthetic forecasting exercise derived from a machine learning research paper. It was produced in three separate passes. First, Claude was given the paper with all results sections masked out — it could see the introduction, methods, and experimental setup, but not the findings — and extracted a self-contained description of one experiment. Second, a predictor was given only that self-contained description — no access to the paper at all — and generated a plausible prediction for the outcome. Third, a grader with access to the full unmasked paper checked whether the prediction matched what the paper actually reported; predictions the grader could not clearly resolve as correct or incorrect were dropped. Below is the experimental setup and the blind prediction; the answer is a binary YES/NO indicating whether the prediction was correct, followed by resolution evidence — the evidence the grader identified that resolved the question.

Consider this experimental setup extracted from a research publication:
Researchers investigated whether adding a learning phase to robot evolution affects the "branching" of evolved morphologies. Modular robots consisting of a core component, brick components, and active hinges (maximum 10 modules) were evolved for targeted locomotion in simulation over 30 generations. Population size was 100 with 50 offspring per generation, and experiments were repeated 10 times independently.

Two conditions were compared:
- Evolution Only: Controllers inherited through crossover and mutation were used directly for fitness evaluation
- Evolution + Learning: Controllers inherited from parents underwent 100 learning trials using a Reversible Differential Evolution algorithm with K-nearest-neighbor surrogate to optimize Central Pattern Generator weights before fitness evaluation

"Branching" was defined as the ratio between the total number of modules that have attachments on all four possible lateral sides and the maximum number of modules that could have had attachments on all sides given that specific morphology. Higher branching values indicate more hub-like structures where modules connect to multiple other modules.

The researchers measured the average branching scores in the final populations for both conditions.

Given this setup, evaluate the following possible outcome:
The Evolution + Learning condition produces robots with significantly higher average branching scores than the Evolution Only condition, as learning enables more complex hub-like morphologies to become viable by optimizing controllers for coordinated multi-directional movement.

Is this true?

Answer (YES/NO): YES